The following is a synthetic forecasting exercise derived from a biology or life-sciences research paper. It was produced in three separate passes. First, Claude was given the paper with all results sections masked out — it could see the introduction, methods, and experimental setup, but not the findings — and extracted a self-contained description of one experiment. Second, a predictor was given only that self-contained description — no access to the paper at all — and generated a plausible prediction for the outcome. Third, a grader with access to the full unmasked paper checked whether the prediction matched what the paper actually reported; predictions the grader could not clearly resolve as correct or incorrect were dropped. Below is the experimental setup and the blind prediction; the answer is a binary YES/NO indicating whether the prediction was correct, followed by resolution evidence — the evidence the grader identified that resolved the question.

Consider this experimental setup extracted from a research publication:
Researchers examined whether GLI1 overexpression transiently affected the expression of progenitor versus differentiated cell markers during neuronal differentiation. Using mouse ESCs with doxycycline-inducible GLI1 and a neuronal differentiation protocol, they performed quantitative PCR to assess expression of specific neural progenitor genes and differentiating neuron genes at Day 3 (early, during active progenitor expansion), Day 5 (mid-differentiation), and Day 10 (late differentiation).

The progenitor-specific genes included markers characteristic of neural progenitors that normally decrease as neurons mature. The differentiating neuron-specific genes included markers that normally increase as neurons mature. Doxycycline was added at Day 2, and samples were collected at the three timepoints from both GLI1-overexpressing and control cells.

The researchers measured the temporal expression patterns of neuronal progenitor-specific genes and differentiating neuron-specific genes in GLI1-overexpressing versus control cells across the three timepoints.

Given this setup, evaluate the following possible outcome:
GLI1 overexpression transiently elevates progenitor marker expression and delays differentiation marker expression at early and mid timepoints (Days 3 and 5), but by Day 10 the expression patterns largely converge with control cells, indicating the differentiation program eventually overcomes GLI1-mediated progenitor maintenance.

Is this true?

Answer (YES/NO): YES